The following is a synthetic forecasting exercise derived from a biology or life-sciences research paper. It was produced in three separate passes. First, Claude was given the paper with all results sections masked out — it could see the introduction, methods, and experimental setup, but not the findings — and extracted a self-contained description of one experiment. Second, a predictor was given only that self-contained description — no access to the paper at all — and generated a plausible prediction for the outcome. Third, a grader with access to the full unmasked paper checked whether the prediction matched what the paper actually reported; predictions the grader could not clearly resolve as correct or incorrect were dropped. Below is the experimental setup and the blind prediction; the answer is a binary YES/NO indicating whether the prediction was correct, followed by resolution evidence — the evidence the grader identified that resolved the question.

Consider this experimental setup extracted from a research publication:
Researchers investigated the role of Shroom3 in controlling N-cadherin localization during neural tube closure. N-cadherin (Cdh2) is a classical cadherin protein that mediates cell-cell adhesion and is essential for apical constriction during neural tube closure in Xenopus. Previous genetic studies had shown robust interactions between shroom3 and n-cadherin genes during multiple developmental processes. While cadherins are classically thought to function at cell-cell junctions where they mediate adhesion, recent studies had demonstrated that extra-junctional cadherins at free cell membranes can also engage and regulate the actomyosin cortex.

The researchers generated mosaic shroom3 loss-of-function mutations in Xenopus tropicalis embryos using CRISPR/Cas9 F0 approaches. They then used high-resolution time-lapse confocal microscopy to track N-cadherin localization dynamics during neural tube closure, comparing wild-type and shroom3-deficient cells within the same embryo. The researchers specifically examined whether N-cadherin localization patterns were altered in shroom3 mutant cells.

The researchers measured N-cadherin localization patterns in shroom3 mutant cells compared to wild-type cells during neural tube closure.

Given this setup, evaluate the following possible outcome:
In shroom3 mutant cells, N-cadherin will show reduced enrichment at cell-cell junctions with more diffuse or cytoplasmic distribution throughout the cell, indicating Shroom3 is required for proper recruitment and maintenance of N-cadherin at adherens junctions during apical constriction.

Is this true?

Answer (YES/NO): NO